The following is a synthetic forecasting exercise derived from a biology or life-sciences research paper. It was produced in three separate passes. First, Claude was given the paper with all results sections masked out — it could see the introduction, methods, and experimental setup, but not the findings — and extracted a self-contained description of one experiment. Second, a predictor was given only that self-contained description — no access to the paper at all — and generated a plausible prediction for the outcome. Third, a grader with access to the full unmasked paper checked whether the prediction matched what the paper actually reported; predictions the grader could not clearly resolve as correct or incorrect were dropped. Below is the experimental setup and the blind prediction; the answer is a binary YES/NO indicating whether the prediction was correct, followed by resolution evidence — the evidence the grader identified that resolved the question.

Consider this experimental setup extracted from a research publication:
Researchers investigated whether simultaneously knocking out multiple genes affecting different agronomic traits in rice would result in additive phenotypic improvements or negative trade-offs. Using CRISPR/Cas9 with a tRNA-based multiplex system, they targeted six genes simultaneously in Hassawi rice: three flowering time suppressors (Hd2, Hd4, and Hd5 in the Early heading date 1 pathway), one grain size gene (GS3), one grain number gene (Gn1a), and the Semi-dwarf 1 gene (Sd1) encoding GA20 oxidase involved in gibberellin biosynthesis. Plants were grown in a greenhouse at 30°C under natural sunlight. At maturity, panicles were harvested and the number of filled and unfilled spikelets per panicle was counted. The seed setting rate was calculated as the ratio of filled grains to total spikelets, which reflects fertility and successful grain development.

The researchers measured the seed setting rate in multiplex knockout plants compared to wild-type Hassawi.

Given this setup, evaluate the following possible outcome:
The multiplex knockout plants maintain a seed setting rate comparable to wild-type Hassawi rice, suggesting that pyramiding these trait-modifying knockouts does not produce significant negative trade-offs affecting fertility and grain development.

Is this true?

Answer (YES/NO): YES